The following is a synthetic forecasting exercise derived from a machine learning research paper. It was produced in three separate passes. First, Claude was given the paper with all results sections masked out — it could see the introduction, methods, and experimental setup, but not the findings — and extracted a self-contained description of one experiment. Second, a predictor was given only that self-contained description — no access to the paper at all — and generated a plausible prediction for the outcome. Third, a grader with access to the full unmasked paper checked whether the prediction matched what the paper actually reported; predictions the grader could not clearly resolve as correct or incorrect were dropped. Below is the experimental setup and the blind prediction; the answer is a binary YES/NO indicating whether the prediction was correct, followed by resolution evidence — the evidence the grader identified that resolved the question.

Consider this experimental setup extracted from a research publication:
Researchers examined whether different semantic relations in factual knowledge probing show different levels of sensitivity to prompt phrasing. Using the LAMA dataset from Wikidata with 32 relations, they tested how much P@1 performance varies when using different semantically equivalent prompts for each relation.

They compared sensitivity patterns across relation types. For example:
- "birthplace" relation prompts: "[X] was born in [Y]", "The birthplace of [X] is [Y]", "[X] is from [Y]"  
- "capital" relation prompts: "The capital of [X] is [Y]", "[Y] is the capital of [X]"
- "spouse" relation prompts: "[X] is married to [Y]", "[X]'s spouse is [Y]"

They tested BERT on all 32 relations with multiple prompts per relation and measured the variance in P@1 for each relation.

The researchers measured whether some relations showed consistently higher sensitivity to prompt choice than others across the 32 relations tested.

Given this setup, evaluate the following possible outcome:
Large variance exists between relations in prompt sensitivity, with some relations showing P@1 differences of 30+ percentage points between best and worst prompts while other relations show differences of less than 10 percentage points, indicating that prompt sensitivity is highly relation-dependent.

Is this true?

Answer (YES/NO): YES